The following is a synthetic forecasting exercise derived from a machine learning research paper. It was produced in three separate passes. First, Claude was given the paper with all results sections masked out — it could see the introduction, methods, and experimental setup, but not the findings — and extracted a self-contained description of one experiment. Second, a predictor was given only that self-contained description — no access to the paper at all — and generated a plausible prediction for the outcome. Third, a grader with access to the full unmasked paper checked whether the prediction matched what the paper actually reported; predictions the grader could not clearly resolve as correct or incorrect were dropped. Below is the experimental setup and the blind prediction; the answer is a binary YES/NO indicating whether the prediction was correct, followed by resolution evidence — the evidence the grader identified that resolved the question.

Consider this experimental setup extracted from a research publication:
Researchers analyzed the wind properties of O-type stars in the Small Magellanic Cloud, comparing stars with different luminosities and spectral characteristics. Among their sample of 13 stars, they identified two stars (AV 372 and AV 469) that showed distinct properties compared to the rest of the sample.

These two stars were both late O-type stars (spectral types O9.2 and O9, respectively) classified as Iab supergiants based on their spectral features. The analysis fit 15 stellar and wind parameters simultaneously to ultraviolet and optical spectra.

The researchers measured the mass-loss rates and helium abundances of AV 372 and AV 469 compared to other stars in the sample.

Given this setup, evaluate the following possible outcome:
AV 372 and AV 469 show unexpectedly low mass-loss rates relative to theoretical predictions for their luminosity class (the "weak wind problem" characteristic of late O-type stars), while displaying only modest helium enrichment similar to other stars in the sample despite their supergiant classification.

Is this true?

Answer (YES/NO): NO